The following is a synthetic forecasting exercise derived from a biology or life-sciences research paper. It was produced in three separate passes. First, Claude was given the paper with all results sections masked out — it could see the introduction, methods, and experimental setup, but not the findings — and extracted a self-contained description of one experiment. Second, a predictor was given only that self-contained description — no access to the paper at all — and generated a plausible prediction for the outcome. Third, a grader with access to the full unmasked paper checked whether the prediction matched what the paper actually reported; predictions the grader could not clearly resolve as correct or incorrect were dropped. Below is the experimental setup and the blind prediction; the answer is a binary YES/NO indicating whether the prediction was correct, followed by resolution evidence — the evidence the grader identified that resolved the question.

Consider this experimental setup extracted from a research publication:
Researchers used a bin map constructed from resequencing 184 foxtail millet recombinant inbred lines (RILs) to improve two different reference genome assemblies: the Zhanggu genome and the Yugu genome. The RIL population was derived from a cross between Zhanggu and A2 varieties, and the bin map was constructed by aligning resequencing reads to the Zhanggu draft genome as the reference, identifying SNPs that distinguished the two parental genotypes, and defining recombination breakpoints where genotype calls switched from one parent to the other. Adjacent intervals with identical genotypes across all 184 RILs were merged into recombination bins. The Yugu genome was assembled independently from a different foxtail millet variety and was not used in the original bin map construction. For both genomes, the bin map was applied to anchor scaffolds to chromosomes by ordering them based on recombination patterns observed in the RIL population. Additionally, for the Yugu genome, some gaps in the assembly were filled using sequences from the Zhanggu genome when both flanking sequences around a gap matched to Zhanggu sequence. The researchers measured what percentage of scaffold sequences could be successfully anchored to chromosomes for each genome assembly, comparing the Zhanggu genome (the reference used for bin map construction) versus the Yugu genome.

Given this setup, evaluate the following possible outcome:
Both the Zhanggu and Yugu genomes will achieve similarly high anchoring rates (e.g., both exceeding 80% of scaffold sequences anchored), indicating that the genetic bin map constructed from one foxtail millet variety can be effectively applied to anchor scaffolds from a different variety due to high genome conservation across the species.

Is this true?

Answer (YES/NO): YES